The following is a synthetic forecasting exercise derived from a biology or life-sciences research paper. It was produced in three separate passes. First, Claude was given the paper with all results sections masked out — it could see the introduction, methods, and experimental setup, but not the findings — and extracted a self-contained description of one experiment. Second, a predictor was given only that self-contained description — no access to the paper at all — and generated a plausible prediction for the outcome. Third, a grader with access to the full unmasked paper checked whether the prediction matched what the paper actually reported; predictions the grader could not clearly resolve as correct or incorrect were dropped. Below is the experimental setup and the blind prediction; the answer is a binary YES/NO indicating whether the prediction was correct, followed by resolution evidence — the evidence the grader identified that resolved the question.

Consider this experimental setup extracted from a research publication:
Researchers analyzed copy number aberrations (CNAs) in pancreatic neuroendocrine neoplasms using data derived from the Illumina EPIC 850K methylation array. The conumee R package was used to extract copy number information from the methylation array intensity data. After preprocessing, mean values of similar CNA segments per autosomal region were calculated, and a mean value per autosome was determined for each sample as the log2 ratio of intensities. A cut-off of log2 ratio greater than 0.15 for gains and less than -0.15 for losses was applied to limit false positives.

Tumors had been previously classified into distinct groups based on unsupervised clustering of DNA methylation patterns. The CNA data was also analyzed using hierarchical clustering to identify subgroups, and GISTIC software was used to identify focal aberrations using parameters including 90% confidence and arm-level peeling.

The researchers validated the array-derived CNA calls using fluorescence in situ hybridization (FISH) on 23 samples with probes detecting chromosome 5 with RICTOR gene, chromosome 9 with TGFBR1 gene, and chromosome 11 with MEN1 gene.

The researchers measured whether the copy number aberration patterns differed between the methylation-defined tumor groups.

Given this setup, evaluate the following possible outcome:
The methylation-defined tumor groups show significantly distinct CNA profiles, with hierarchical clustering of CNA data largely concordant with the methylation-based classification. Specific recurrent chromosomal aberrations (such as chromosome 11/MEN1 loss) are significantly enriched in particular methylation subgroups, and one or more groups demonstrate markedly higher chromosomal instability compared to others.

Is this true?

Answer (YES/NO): YES